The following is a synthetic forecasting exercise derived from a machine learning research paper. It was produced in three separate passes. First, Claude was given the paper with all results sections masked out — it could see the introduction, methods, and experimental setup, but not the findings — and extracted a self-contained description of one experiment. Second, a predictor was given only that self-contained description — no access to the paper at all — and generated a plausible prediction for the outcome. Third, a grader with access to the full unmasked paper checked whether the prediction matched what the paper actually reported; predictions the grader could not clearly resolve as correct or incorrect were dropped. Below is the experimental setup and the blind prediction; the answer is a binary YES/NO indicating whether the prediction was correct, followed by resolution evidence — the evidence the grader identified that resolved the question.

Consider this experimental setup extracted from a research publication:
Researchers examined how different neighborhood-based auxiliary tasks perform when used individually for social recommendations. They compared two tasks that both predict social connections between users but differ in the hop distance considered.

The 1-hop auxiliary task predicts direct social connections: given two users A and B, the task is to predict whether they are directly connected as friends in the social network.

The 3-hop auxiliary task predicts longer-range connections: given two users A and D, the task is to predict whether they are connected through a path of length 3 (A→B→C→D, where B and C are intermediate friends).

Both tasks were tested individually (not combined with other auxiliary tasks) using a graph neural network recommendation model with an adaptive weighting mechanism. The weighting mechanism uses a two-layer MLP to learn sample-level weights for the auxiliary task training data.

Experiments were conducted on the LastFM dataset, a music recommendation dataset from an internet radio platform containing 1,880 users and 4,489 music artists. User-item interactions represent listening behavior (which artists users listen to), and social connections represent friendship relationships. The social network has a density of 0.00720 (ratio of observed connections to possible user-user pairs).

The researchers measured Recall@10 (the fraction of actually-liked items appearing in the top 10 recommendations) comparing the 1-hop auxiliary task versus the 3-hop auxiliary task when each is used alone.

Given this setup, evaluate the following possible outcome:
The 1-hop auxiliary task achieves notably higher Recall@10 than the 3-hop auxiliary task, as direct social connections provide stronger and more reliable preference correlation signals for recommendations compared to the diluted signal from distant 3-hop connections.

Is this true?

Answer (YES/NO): NO